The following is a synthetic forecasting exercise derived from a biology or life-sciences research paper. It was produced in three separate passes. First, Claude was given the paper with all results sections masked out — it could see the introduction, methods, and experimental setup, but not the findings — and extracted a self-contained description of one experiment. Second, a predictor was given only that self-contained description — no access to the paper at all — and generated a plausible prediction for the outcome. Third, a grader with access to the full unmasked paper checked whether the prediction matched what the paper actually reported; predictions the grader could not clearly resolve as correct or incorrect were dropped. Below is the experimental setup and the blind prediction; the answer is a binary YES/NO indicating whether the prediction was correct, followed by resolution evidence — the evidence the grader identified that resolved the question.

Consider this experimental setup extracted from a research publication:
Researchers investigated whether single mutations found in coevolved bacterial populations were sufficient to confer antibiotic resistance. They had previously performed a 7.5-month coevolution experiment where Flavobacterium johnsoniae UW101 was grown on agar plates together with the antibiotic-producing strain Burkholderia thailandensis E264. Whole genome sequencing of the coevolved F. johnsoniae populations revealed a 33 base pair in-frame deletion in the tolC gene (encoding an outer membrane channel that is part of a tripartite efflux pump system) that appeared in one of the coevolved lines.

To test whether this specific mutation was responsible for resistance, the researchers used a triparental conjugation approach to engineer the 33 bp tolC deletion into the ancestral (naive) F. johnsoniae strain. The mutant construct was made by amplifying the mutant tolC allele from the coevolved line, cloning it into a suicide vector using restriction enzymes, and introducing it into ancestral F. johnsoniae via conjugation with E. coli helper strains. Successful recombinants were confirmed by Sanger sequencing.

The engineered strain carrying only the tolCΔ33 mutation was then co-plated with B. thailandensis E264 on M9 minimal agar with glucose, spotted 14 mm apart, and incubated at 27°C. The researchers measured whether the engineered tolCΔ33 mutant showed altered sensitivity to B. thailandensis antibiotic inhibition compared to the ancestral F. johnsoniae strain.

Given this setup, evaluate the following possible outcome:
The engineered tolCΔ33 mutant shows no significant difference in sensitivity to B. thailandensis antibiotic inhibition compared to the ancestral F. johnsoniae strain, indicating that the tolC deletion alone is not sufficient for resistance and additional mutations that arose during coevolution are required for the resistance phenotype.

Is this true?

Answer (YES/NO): NO